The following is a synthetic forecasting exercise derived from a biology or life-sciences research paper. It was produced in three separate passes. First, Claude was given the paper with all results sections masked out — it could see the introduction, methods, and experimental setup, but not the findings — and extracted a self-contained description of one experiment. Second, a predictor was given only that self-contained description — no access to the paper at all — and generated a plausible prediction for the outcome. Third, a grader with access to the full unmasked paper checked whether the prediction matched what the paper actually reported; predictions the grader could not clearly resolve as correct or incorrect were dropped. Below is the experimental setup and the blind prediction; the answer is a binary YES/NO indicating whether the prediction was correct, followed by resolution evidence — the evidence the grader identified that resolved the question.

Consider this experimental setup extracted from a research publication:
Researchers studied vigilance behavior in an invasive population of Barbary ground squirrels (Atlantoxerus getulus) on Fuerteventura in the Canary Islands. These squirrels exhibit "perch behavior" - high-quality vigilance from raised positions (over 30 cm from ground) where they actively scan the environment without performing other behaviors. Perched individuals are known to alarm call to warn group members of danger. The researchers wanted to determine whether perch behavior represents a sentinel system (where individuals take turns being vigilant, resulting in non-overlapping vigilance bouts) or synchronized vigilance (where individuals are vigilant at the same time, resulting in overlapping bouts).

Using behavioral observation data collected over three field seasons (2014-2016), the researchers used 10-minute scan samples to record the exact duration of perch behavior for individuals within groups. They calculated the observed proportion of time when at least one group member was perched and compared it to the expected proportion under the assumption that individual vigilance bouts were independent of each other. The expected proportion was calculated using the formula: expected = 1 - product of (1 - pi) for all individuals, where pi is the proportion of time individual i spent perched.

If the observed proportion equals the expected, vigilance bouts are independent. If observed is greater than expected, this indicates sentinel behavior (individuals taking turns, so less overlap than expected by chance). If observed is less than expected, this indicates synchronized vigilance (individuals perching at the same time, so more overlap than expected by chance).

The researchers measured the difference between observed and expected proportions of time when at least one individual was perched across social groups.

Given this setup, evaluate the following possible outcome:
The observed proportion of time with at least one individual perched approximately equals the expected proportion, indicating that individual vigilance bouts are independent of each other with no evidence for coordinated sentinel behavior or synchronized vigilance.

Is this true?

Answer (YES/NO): NO